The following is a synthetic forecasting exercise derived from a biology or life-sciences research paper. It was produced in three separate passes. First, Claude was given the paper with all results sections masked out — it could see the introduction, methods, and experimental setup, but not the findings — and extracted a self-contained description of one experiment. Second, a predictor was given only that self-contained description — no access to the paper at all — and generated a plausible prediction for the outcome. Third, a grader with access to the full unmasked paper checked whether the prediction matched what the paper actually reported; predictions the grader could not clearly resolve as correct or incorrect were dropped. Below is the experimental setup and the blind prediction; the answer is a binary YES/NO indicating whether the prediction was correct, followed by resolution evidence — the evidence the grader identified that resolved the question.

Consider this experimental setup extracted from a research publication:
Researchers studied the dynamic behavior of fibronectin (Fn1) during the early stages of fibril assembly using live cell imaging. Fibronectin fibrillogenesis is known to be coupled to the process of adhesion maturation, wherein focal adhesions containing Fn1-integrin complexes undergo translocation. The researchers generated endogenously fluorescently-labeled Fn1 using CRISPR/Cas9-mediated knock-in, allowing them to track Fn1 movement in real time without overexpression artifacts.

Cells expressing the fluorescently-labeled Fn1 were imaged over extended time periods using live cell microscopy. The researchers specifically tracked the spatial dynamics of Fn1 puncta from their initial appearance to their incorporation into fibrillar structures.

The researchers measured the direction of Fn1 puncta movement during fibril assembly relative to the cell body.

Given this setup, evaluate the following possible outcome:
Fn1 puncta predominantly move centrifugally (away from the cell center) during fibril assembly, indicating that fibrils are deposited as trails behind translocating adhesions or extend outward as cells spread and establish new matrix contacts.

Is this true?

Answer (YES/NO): NO